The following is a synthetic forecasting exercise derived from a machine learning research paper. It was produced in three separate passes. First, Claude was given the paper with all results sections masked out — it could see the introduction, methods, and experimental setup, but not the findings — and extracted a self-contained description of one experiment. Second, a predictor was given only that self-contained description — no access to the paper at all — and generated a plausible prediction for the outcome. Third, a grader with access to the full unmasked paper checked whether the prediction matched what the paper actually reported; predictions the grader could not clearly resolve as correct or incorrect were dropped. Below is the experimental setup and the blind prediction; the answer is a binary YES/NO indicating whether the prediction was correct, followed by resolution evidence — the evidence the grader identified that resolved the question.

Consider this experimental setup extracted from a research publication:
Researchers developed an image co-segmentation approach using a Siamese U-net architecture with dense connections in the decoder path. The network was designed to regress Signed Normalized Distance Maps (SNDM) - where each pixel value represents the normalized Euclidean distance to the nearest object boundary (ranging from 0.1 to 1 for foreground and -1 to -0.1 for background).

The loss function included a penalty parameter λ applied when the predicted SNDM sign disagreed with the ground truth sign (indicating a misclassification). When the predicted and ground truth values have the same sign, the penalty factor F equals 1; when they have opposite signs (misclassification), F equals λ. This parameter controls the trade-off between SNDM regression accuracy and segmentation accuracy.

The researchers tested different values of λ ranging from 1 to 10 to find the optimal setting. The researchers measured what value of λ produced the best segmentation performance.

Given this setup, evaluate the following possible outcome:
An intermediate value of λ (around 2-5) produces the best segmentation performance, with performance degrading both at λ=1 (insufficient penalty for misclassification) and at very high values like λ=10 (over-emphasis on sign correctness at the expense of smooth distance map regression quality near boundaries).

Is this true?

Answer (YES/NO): YES